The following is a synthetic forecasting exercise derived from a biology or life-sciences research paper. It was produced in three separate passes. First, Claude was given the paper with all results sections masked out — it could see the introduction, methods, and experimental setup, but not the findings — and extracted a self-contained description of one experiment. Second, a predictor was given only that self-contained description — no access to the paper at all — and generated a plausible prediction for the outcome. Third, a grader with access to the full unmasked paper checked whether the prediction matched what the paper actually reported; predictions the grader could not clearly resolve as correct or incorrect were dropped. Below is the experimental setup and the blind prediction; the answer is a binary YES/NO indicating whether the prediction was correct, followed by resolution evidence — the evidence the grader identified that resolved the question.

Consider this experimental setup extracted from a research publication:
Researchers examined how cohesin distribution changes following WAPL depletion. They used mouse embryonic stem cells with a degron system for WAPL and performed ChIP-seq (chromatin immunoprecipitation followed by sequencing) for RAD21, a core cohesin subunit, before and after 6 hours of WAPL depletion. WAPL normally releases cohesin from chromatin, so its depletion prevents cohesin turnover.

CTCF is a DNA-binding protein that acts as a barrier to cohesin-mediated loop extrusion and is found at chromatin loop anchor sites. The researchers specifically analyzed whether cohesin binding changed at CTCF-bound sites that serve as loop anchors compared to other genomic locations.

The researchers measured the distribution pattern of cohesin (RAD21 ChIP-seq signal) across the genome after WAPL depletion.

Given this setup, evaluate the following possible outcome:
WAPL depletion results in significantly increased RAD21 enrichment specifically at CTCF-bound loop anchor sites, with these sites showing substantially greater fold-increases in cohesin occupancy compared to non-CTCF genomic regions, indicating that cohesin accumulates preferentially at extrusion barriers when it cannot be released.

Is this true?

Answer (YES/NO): YES